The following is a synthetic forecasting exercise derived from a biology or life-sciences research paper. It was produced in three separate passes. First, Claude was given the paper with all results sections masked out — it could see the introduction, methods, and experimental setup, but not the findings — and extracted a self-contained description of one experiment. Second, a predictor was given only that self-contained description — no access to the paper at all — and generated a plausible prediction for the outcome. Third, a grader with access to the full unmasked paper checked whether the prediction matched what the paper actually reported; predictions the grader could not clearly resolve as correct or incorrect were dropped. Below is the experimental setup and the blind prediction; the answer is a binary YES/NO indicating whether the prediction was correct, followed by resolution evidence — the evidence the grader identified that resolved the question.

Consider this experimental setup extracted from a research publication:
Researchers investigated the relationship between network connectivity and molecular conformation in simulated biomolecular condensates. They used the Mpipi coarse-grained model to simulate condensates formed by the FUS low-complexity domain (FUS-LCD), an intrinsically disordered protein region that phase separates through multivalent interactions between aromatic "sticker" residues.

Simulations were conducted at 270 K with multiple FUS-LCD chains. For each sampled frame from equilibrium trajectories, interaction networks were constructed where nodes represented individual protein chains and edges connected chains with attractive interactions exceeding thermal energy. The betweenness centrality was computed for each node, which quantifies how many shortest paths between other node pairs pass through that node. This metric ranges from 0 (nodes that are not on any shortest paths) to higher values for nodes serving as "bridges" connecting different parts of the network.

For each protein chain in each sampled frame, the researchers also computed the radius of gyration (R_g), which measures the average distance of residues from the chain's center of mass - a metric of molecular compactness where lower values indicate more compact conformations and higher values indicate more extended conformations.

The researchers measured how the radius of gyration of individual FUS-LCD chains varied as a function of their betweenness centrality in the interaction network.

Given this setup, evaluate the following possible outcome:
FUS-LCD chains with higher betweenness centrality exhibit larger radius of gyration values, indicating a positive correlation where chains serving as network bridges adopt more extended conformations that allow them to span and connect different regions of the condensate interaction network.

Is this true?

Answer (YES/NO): YES